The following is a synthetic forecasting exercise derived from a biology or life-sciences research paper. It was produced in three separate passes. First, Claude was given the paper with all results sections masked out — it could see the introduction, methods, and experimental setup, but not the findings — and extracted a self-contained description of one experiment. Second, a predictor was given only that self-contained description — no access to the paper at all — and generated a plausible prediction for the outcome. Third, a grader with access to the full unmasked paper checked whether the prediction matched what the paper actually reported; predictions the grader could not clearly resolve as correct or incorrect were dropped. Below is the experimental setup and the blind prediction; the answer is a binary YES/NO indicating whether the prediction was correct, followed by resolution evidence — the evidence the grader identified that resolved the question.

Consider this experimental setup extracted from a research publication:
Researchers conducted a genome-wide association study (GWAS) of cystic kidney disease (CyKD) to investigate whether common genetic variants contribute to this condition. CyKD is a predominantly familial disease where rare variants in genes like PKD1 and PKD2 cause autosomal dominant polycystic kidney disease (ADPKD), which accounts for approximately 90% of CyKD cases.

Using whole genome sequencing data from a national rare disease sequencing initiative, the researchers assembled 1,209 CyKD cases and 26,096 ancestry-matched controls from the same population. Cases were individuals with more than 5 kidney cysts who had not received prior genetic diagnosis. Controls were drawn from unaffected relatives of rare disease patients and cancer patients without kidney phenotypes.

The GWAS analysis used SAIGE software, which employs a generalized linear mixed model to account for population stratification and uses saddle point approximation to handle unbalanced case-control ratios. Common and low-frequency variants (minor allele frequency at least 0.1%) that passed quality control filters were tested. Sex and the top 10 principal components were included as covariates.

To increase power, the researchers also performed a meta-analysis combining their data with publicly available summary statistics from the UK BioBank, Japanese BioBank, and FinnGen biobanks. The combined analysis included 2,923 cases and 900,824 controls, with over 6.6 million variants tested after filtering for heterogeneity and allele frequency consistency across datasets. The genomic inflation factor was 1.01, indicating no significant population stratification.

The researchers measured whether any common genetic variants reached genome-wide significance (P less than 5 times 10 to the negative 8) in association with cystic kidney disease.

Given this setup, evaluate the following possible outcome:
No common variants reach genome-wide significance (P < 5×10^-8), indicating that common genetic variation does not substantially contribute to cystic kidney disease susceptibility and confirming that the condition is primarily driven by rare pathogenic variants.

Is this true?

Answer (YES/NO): YES